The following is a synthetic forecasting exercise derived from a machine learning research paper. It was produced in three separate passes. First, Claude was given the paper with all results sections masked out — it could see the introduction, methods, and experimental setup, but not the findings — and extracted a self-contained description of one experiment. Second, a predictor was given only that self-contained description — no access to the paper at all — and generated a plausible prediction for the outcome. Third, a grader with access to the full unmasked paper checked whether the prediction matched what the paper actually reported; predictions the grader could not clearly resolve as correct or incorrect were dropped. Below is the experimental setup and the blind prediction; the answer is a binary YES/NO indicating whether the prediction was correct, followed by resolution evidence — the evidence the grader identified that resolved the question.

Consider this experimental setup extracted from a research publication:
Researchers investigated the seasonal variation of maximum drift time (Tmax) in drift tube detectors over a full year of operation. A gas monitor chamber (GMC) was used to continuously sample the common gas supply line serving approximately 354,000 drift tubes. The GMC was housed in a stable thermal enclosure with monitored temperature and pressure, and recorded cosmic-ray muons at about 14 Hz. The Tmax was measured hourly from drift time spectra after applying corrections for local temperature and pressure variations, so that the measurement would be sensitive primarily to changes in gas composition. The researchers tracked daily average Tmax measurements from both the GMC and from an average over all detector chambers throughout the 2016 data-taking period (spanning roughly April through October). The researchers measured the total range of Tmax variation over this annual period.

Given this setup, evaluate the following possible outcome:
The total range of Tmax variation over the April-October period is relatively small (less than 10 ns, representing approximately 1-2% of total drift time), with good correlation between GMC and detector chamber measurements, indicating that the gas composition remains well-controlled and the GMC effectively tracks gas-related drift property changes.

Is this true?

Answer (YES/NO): NO